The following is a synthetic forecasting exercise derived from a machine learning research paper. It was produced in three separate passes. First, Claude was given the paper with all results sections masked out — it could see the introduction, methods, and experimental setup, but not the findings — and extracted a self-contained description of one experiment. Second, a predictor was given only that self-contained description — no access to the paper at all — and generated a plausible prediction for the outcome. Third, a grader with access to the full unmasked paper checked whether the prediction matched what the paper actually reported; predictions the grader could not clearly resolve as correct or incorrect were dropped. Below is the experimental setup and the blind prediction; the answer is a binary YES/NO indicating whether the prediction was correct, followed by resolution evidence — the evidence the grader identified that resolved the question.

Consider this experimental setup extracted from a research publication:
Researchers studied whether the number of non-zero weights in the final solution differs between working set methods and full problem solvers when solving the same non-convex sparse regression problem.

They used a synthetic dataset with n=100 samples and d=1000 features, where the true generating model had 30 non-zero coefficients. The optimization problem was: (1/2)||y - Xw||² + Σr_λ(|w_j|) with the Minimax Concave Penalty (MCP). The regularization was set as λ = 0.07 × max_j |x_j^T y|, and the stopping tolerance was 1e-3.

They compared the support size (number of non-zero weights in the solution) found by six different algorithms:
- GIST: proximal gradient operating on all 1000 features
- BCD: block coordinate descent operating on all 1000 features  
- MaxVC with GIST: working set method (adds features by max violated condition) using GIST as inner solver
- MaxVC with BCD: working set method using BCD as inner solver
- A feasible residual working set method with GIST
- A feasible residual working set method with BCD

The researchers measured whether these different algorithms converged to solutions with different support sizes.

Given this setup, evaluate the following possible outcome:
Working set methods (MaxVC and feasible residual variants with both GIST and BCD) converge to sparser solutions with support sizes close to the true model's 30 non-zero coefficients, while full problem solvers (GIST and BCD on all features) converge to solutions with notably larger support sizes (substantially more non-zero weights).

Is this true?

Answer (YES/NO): NO